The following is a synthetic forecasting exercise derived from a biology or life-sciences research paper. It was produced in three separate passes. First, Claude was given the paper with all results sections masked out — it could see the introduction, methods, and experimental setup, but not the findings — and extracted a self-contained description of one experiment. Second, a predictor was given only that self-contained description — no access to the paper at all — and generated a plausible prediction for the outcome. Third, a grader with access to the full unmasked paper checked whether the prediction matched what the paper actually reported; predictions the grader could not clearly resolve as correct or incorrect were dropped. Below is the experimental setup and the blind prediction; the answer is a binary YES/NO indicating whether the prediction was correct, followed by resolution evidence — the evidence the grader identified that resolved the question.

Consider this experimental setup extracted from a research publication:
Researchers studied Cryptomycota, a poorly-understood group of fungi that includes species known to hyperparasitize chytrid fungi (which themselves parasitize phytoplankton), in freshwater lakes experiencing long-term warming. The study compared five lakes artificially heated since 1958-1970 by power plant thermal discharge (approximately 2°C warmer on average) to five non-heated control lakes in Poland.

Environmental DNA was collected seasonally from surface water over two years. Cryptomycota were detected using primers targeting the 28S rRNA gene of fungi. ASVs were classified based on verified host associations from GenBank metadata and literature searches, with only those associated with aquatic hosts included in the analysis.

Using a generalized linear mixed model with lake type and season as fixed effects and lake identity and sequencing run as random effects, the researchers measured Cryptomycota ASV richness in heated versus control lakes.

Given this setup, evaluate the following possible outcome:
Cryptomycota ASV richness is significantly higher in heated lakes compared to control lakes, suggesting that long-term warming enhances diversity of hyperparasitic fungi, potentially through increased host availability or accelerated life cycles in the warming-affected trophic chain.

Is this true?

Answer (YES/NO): NO